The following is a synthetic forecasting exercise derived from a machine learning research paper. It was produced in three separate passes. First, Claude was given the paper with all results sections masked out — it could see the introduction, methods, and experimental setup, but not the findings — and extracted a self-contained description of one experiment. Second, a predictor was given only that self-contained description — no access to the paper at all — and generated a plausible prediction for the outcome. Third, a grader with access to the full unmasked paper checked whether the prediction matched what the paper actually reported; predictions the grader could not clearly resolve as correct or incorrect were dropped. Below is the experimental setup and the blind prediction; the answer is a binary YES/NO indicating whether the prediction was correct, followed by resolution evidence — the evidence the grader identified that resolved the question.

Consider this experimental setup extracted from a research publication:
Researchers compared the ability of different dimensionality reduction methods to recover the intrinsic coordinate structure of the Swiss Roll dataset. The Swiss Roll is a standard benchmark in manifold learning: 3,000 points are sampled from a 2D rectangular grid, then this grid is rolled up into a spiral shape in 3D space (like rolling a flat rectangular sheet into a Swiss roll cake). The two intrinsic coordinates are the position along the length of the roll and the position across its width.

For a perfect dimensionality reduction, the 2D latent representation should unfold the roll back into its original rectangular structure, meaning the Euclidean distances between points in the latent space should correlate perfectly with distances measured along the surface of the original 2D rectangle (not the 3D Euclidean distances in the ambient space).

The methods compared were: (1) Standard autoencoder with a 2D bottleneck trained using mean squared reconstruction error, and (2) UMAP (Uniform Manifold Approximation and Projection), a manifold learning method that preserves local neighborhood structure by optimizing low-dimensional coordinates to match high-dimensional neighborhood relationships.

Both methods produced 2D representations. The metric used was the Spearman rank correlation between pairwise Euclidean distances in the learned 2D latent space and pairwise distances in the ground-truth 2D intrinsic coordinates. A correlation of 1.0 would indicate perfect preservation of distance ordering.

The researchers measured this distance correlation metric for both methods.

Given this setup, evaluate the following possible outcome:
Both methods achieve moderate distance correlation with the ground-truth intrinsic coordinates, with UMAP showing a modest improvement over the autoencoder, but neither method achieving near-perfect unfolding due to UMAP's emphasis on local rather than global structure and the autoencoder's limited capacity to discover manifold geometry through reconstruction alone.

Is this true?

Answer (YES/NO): NO